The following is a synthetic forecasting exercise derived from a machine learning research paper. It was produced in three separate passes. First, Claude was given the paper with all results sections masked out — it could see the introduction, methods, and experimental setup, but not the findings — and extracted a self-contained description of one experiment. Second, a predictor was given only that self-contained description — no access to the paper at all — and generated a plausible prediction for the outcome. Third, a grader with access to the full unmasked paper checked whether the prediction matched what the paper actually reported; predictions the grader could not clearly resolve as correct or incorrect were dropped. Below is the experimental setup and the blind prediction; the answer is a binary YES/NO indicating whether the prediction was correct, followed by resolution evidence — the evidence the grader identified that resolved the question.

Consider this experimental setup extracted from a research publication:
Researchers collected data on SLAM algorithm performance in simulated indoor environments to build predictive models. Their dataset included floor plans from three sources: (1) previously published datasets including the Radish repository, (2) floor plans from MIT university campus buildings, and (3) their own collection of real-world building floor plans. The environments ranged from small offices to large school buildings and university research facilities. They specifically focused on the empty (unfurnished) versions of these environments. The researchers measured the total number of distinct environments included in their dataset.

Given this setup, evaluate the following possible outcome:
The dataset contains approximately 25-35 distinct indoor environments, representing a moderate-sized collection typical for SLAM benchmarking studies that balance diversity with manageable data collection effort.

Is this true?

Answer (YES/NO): NO